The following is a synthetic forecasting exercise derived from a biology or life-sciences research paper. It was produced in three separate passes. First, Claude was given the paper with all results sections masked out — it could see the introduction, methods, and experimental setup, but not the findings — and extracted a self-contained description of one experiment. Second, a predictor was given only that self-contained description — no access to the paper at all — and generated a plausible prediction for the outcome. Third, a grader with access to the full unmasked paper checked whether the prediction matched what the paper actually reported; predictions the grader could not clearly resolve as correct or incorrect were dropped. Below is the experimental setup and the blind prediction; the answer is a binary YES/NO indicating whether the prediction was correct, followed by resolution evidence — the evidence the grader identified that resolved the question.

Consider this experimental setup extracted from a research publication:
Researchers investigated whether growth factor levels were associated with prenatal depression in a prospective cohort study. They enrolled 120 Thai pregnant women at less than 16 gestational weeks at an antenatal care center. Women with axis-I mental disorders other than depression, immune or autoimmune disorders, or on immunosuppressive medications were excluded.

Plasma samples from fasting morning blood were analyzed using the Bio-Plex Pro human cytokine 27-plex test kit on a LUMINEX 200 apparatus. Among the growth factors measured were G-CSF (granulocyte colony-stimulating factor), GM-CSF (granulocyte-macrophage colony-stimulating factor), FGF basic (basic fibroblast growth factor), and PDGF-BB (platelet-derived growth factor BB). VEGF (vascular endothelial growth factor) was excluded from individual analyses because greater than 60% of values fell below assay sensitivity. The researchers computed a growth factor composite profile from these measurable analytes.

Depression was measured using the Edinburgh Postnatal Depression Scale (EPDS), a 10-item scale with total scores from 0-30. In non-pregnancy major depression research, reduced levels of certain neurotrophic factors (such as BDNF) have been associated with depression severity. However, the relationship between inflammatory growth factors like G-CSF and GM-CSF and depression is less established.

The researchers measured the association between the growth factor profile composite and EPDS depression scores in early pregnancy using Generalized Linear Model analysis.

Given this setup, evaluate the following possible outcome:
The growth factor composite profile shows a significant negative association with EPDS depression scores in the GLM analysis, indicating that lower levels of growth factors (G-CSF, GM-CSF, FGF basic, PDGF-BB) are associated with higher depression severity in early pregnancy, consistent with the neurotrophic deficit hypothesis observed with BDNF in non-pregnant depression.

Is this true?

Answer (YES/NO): NO